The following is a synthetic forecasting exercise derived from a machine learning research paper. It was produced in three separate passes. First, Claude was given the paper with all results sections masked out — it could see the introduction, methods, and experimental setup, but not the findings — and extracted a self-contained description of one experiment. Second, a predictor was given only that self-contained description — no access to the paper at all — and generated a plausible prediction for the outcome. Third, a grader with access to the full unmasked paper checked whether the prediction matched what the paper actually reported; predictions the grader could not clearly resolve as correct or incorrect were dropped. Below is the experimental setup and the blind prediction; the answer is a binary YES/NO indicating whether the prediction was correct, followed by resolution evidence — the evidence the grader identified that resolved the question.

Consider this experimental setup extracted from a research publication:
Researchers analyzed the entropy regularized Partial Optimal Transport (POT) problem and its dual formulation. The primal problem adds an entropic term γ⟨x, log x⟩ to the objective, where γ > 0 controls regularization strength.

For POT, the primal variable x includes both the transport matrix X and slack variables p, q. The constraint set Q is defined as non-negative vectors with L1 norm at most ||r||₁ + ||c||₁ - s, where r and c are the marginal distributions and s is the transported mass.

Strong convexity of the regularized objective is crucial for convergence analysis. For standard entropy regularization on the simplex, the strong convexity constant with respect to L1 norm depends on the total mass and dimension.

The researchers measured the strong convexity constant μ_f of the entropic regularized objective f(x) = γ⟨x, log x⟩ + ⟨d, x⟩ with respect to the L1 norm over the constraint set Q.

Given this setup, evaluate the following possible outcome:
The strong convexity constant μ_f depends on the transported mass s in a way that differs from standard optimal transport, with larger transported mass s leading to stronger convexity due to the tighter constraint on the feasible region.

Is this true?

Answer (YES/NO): YES